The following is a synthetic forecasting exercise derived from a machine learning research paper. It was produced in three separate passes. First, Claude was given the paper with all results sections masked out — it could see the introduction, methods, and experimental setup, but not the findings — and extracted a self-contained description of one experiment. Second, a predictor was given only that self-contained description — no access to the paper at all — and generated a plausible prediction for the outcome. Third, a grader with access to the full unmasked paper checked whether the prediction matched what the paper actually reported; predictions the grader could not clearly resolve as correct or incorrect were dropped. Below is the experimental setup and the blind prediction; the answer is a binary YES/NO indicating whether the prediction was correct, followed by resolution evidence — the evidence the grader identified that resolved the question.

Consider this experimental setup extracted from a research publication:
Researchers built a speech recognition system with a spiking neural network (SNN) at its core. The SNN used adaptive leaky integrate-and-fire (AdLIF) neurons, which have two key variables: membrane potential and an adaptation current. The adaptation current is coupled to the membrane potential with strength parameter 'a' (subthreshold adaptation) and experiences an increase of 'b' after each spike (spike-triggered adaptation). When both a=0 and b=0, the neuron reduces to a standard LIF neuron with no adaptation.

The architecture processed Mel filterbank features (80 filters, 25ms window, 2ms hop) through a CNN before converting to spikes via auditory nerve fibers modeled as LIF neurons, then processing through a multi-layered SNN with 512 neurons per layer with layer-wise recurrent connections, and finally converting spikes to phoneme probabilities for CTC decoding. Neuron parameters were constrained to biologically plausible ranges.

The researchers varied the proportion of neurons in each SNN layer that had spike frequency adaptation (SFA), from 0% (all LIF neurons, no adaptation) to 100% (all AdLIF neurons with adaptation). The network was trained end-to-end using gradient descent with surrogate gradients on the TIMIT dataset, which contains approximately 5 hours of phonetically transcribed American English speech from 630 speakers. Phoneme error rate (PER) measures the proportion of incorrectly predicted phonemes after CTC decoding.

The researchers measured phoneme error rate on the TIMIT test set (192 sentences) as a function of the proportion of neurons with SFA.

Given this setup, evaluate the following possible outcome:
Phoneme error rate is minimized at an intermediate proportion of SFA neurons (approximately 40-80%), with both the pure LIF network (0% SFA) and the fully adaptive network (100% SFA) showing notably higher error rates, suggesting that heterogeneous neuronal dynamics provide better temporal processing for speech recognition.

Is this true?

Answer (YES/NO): NO